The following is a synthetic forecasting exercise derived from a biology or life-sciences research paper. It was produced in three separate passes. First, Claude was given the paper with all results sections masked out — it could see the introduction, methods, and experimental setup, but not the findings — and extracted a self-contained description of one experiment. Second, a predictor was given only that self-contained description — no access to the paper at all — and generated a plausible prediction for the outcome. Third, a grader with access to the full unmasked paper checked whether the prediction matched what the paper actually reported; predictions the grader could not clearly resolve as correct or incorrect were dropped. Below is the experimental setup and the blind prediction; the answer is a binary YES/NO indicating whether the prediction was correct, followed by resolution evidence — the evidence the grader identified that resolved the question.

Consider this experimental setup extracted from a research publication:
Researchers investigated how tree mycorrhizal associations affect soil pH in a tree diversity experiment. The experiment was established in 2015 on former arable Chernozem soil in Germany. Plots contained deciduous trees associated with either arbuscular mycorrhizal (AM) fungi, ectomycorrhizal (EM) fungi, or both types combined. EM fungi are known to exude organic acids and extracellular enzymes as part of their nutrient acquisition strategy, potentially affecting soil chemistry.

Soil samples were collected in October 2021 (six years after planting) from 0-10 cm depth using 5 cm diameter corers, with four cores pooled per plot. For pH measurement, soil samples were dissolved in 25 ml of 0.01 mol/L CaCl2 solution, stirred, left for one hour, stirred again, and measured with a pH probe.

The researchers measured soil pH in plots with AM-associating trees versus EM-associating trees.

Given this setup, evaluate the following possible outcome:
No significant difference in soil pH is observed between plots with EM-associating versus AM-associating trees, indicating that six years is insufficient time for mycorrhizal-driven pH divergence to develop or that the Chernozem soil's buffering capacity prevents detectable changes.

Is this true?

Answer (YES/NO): YES